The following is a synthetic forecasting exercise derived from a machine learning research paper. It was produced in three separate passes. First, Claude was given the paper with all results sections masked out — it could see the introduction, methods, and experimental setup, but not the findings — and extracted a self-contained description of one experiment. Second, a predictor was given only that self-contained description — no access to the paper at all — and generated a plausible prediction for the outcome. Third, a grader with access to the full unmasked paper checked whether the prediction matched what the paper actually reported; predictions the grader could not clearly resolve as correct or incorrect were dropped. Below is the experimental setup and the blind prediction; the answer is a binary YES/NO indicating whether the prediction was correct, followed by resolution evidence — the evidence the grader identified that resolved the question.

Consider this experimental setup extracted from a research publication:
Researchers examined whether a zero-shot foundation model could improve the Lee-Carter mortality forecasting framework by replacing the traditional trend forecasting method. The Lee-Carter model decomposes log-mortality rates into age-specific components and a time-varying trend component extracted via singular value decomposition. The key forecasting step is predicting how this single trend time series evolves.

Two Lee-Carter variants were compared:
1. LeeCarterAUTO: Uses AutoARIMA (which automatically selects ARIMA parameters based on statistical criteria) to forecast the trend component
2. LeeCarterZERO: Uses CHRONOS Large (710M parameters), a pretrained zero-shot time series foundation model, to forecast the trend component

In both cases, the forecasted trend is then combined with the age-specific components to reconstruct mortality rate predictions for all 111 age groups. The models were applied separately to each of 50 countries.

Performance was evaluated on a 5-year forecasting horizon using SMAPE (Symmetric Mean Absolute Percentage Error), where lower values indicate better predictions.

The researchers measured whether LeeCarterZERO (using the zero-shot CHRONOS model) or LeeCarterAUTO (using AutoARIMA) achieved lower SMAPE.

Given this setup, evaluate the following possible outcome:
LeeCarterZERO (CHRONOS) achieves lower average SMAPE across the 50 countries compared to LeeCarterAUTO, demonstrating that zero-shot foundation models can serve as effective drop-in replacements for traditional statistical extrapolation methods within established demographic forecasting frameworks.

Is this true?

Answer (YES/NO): NO